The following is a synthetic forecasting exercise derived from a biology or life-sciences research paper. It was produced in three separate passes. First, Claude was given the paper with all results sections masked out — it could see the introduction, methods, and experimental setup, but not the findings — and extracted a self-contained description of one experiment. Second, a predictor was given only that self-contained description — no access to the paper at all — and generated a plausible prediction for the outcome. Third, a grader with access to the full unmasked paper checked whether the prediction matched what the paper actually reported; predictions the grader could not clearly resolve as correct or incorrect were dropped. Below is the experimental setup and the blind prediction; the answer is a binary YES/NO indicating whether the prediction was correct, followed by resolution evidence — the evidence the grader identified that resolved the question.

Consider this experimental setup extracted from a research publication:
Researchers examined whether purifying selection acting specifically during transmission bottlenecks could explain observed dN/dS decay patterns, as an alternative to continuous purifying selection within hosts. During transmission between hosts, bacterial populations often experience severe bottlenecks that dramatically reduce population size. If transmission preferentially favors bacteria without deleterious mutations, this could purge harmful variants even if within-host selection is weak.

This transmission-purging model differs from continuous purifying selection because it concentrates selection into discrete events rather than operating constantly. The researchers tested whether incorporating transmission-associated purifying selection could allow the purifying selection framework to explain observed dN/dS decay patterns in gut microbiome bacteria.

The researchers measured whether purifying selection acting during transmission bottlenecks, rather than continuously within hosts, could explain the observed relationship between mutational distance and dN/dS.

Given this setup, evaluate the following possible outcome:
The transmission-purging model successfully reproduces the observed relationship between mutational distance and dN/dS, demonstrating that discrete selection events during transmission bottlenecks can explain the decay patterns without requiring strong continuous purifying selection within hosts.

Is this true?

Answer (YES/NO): NO